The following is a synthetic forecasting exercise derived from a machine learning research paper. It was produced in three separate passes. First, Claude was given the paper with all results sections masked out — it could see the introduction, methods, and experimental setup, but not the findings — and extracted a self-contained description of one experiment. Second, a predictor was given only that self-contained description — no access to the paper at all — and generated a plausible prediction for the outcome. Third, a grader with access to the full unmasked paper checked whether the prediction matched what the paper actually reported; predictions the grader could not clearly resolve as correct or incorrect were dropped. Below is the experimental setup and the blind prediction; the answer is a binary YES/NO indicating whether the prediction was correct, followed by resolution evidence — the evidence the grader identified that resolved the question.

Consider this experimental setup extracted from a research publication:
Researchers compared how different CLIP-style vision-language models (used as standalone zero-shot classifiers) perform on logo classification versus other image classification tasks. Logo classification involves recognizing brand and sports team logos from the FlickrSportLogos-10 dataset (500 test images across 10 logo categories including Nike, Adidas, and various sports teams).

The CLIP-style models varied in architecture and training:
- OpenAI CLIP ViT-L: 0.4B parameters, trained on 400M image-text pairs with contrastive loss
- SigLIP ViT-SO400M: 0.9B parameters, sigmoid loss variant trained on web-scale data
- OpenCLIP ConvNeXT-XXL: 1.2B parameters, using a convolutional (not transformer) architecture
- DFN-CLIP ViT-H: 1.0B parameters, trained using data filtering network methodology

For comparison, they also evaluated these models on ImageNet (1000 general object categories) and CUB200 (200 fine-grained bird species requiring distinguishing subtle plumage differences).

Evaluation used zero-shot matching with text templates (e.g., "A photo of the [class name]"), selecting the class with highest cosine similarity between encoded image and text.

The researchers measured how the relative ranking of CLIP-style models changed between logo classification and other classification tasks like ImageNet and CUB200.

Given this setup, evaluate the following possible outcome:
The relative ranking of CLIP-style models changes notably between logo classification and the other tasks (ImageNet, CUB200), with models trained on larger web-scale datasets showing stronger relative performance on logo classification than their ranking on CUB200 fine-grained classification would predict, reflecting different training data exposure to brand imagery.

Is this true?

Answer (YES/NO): NO